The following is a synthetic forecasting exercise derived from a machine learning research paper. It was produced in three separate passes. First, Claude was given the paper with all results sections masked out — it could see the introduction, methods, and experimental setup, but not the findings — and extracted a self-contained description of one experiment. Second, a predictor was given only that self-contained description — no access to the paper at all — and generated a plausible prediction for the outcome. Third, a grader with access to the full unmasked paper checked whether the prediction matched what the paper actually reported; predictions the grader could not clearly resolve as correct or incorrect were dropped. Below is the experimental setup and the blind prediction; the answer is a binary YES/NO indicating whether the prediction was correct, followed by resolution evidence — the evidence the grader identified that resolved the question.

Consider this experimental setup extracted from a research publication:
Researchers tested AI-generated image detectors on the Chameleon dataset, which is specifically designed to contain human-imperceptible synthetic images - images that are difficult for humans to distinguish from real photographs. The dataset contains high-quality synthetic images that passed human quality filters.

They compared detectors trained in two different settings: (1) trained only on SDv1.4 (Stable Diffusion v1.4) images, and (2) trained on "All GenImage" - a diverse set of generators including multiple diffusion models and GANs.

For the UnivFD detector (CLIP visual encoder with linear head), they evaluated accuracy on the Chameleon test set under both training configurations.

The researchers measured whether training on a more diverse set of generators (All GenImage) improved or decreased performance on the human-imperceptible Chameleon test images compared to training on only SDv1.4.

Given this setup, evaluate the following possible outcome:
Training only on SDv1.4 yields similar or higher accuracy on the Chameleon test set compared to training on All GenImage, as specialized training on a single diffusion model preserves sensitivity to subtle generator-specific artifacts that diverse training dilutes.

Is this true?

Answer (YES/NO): NO